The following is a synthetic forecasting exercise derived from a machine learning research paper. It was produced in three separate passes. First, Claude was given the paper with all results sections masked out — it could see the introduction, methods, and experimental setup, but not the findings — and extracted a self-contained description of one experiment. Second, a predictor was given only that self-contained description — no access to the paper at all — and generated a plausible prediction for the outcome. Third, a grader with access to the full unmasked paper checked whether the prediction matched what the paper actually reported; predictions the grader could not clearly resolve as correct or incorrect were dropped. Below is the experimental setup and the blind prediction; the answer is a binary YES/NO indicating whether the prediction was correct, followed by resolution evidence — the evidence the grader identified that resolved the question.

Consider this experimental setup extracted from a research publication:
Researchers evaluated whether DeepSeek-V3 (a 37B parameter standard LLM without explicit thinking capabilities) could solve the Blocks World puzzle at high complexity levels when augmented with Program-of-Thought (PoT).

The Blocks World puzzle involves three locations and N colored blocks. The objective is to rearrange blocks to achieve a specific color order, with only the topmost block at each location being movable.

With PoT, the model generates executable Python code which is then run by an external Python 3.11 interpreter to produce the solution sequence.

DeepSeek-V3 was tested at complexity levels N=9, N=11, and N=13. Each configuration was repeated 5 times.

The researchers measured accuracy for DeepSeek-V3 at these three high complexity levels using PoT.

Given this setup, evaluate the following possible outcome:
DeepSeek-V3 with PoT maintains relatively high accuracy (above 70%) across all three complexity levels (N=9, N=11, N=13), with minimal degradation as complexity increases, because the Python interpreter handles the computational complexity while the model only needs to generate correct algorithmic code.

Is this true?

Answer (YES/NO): NO